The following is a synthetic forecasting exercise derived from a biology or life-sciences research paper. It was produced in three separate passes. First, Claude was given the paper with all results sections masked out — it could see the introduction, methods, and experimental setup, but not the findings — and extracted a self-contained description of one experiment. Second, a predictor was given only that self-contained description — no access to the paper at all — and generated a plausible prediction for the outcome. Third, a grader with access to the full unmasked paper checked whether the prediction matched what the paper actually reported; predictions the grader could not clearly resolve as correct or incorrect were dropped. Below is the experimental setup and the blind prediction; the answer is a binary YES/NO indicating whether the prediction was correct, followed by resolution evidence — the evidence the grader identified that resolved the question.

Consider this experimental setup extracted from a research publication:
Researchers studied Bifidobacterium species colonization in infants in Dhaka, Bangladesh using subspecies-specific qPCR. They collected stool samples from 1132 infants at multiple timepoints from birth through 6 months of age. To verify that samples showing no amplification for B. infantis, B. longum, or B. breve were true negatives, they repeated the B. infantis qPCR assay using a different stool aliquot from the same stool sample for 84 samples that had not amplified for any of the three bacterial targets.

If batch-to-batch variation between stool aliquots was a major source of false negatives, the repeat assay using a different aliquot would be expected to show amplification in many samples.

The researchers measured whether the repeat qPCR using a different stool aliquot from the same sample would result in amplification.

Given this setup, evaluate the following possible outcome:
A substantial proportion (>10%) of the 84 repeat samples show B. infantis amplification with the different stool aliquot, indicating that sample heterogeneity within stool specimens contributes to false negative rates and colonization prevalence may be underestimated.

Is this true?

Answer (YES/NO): NO